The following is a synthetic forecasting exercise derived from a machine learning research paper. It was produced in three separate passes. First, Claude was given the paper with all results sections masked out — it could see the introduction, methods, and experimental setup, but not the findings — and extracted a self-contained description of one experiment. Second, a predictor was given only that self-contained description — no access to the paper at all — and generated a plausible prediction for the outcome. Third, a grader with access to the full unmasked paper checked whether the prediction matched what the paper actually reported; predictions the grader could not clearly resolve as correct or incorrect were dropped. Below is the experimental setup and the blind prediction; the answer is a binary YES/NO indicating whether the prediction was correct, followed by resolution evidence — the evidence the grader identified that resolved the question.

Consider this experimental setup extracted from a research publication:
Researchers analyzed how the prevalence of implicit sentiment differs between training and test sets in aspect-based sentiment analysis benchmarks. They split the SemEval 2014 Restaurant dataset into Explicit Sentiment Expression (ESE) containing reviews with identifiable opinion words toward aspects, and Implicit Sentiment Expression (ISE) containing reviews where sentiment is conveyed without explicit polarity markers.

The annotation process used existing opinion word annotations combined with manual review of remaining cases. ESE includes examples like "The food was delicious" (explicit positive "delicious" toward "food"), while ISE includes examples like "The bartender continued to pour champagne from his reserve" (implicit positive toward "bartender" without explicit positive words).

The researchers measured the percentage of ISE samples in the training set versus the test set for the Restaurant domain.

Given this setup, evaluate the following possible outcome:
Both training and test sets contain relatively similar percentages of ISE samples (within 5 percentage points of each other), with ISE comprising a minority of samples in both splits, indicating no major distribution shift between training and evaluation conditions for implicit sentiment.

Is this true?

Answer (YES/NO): YES